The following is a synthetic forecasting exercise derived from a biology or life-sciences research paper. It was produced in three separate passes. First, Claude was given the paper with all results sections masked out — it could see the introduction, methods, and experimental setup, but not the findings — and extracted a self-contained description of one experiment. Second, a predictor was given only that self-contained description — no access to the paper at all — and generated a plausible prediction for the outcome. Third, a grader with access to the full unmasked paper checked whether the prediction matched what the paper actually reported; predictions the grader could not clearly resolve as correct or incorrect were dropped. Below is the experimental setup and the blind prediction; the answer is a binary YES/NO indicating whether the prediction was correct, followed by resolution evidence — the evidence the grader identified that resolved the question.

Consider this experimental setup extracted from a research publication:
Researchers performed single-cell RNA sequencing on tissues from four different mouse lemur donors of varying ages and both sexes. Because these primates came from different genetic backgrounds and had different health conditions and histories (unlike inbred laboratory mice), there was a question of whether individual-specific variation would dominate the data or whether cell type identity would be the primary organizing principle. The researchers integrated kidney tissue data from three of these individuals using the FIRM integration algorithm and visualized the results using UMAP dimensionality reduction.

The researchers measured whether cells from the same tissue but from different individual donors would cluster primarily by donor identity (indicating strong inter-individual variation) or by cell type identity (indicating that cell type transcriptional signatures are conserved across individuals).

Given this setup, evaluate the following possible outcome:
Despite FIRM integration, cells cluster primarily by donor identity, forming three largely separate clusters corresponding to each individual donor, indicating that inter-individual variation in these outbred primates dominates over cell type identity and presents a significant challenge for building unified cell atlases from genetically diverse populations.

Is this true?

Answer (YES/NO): NO